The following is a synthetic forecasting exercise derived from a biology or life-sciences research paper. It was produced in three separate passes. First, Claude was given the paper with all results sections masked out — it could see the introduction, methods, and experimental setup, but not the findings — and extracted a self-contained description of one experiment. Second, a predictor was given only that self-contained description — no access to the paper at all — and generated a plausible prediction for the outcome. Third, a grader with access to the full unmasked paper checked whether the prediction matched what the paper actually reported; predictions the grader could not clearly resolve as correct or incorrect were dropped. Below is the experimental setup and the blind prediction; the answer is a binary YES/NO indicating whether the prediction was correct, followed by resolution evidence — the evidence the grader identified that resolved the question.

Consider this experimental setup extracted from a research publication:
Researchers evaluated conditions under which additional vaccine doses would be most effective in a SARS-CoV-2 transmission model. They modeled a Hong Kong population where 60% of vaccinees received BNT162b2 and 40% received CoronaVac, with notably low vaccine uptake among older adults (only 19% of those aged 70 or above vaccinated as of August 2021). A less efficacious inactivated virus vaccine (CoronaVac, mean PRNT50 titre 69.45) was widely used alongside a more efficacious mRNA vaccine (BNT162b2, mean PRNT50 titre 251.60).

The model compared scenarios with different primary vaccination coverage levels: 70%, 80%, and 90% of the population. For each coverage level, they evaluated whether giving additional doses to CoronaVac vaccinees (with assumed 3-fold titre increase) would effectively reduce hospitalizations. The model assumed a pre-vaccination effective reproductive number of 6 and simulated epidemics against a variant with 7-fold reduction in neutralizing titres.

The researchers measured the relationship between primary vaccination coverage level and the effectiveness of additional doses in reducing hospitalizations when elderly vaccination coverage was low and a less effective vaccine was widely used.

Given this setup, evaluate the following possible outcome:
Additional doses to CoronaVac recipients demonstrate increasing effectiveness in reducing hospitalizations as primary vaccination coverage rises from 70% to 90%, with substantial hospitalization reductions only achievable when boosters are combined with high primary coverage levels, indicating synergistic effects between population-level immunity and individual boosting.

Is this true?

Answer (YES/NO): NO